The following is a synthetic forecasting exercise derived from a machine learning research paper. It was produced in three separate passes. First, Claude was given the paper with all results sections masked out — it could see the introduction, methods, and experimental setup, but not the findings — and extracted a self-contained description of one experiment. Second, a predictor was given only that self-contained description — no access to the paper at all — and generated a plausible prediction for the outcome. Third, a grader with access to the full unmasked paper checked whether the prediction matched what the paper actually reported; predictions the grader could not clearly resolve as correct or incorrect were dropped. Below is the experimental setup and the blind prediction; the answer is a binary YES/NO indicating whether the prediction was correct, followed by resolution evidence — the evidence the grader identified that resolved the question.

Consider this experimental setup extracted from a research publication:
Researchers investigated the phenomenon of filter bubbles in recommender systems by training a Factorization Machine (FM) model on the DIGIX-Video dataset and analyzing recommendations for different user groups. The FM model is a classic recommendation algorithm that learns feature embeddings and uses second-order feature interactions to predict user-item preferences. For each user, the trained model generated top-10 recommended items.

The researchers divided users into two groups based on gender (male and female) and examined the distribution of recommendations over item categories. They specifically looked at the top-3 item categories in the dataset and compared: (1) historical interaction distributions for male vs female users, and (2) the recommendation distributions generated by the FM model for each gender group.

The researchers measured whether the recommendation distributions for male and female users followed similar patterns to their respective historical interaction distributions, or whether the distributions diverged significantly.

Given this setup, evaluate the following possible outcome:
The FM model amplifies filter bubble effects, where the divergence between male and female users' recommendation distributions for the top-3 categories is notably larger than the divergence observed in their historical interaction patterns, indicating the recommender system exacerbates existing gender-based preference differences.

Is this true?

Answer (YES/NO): YES